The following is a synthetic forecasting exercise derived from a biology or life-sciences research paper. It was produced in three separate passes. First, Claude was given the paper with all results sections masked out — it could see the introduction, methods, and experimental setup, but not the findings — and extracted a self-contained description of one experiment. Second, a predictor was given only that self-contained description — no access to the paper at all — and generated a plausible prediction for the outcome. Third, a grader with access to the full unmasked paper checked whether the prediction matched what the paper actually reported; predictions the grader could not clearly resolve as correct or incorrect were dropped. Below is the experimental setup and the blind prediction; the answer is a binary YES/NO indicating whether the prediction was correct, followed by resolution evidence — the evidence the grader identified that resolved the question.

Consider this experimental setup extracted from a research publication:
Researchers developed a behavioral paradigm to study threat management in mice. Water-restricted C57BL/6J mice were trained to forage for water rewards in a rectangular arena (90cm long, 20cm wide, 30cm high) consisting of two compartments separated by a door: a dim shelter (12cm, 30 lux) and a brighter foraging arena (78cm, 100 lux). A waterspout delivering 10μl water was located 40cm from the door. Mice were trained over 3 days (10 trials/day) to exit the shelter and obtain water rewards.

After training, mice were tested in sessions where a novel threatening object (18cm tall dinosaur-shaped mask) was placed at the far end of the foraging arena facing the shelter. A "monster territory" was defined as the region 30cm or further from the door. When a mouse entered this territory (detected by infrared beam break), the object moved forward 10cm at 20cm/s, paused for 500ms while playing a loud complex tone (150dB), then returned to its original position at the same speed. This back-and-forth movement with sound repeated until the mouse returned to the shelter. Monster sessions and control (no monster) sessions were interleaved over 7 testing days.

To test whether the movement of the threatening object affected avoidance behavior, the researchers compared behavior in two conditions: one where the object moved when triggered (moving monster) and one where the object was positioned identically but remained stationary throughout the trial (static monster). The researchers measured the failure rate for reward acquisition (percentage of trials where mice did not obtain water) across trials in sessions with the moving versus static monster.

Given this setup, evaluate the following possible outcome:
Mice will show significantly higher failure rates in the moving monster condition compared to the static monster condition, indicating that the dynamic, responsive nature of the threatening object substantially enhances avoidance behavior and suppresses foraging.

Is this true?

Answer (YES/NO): YES